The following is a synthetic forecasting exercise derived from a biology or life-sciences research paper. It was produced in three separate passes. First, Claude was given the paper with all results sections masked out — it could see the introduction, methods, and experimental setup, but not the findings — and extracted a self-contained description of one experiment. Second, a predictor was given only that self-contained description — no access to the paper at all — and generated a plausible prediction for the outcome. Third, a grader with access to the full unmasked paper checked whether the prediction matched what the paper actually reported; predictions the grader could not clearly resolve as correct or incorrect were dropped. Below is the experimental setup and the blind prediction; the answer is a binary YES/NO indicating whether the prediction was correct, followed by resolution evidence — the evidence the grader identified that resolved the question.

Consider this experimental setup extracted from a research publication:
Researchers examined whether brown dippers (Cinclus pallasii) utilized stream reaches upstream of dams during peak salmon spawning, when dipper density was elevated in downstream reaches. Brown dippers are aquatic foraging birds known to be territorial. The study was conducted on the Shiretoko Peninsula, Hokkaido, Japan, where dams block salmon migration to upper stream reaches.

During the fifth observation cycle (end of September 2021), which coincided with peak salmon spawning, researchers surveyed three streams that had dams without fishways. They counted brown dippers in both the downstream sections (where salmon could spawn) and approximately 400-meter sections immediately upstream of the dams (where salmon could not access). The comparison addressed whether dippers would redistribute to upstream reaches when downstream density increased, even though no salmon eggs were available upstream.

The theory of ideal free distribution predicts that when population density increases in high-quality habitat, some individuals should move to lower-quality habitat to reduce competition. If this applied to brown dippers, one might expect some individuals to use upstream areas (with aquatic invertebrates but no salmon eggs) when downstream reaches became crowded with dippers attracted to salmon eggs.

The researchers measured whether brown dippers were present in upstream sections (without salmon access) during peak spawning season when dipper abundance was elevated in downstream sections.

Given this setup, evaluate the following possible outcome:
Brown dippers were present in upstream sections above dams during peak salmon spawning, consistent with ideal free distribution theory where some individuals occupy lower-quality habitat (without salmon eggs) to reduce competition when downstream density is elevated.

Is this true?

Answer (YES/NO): NO